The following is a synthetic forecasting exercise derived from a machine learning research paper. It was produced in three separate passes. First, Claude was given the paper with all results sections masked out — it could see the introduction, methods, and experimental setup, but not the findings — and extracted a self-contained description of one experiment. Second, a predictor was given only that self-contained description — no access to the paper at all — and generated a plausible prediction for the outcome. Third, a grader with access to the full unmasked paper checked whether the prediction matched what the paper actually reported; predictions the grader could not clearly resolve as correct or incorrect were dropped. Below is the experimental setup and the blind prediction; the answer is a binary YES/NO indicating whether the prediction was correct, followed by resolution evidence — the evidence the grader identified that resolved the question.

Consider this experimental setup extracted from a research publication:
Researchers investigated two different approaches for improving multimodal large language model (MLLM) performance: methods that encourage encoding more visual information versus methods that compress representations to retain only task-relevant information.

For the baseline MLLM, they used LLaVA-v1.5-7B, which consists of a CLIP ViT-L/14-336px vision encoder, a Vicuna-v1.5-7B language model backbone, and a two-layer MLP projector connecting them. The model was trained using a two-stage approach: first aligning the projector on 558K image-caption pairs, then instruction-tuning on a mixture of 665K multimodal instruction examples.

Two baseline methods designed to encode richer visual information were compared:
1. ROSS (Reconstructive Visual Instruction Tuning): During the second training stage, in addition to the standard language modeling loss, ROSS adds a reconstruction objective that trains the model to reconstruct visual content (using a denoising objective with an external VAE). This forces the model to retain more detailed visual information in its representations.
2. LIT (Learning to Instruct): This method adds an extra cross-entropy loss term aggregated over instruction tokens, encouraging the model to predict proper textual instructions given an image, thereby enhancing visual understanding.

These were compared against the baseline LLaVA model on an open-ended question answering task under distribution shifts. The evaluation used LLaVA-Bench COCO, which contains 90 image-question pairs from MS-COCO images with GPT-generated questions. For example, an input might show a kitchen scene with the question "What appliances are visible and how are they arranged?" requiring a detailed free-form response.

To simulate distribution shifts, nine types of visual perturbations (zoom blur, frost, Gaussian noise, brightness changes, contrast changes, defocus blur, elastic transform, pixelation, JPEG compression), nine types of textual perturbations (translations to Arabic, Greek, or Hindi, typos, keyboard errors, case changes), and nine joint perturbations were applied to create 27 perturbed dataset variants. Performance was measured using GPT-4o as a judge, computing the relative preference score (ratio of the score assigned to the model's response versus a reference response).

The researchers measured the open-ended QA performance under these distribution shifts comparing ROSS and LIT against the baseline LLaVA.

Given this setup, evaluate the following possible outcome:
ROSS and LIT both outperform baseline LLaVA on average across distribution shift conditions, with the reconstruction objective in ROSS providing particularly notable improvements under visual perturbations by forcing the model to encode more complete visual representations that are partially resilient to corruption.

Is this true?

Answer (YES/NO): NO